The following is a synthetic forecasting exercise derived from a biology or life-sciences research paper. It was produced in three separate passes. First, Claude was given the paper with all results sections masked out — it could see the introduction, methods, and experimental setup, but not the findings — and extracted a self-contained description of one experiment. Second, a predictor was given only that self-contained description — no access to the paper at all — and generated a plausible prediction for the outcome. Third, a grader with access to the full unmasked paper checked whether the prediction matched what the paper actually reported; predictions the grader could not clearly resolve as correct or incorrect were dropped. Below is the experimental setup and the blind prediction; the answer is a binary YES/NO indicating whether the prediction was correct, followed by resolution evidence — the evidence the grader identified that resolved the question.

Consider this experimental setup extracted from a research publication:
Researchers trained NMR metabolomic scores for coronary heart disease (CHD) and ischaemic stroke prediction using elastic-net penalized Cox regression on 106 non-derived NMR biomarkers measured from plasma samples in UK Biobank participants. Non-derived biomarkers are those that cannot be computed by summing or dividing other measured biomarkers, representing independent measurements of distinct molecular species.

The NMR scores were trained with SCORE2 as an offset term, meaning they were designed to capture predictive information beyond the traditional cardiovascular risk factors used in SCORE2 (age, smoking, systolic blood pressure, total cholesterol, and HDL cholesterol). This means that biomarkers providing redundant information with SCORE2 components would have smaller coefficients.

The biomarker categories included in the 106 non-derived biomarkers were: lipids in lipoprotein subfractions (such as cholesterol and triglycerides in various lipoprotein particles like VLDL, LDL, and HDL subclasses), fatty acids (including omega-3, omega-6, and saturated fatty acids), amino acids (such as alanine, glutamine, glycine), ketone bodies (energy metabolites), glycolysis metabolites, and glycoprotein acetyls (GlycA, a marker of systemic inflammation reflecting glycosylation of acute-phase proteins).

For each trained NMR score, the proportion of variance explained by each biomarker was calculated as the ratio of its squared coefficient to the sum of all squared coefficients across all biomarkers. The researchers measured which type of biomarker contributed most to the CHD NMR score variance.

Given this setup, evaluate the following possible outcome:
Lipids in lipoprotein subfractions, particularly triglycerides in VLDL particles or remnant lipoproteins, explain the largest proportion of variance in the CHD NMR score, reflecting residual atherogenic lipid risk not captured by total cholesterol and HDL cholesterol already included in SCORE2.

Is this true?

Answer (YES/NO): NO